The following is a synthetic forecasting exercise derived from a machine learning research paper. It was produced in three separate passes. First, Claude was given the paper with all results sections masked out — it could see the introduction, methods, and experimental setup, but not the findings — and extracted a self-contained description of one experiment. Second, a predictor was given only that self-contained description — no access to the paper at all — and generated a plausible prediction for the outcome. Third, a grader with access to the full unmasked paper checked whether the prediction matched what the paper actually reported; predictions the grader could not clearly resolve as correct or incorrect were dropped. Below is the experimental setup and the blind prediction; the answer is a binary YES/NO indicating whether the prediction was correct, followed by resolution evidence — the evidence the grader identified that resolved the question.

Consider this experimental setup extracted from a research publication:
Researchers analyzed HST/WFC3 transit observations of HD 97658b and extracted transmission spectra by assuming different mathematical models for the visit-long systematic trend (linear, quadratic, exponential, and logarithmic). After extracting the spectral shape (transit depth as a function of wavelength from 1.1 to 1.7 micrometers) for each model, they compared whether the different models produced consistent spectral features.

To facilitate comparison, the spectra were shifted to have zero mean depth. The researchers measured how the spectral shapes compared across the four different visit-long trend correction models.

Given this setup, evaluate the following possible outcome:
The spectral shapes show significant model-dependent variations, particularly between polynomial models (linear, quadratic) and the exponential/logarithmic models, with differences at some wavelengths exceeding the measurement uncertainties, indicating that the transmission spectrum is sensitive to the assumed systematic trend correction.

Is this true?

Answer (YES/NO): NO